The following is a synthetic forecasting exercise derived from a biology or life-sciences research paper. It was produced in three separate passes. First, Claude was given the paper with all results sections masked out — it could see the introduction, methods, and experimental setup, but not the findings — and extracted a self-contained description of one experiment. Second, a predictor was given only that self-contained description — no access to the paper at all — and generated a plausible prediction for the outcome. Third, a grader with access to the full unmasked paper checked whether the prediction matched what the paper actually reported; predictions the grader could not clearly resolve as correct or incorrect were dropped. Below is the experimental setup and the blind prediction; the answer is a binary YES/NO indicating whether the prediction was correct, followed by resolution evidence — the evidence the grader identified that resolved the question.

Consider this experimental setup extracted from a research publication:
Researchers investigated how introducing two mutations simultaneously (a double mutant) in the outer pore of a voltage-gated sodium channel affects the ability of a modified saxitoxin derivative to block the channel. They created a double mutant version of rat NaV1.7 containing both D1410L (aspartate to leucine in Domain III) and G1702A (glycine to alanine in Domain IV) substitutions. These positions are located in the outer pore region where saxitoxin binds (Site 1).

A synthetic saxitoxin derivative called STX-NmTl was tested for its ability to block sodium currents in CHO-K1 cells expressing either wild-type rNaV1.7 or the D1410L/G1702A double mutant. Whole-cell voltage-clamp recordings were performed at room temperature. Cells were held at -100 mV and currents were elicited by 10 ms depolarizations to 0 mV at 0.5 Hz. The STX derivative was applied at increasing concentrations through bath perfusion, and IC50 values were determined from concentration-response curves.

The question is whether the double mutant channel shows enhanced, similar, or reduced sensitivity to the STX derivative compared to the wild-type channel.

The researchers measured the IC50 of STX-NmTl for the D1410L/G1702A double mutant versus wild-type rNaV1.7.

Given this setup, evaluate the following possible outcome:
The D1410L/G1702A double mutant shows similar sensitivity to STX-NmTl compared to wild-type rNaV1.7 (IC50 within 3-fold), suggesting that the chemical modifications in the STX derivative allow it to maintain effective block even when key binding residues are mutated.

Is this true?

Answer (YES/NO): NO